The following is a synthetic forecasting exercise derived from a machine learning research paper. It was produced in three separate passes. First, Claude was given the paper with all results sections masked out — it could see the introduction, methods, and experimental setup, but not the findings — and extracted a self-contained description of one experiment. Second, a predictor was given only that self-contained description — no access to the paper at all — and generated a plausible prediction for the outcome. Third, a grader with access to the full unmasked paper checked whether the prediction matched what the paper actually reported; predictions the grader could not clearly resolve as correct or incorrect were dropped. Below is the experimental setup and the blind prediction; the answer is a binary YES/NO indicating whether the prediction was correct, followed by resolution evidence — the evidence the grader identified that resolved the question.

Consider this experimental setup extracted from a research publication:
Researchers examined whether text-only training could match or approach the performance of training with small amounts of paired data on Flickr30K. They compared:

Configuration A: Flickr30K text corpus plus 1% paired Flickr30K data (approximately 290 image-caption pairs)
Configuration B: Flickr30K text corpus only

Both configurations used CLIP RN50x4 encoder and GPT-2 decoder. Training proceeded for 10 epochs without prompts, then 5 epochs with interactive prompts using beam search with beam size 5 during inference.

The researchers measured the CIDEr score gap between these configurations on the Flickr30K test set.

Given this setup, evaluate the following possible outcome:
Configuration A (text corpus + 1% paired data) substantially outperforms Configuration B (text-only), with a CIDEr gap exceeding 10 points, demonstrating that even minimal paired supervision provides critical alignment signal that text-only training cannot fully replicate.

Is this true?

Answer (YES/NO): NO